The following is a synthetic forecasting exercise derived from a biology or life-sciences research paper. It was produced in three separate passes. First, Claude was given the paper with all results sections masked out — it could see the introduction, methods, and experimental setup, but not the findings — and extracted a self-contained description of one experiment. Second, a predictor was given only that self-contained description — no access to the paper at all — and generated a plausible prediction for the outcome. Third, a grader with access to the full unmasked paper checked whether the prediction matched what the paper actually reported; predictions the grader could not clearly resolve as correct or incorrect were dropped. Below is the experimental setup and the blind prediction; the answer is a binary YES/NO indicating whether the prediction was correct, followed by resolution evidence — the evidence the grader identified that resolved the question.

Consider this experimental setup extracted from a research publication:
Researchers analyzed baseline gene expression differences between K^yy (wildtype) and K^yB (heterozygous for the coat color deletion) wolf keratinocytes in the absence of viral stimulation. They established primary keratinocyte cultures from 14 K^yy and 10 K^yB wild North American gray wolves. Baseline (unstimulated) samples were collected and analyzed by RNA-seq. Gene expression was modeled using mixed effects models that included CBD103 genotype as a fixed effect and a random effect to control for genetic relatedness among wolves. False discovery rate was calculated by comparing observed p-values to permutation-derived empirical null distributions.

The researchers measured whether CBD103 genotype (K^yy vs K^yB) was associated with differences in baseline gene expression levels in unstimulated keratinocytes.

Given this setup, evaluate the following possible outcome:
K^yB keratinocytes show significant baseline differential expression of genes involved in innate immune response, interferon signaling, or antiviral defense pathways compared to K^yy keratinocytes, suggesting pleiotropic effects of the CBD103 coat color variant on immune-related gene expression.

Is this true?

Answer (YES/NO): NO